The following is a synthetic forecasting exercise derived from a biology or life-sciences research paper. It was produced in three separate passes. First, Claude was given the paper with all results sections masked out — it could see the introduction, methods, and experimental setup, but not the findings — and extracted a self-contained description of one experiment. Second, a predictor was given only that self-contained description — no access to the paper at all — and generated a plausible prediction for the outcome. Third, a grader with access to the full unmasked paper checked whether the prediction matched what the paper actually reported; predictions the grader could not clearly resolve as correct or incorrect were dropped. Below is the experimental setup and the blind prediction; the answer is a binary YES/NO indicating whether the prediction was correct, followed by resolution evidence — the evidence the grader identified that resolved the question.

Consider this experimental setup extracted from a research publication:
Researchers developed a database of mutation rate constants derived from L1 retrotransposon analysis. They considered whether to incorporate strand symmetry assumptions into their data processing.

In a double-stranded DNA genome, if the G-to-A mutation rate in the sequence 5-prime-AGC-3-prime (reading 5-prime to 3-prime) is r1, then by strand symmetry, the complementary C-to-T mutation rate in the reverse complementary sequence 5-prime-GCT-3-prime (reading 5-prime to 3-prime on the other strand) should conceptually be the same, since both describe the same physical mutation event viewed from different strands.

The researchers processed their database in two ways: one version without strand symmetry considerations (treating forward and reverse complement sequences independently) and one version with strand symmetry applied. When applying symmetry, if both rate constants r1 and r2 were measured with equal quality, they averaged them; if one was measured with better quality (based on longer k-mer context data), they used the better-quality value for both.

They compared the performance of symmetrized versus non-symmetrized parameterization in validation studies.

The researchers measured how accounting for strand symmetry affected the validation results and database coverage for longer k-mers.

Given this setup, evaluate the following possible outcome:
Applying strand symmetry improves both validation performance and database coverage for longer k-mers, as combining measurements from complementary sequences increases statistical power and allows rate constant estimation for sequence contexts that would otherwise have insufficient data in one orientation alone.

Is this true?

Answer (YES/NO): YES